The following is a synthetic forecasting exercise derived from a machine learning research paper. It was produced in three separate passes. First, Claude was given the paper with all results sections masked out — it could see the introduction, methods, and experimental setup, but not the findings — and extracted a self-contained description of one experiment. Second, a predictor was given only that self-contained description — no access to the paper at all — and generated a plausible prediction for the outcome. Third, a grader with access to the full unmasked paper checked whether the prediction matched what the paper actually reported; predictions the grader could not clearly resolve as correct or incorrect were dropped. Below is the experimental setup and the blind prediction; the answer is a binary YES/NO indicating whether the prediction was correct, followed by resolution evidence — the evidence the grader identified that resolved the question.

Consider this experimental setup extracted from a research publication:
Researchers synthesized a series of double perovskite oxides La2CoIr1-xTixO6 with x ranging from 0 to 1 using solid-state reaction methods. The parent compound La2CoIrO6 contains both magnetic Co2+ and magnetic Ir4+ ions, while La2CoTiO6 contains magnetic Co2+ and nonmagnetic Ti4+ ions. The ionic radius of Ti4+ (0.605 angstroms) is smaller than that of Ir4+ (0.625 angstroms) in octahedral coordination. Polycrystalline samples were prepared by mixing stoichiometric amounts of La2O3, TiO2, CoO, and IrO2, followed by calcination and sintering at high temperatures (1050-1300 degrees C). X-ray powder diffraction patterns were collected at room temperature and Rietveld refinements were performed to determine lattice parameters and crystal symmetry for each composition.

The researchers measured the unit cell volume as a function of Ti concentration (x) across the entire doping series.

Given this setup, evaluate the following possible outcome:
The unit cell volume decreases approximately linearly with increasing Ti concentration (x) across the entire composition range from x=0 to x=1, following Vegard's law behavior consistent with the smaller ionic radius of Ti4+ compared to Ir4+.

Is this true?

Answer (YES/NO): YES